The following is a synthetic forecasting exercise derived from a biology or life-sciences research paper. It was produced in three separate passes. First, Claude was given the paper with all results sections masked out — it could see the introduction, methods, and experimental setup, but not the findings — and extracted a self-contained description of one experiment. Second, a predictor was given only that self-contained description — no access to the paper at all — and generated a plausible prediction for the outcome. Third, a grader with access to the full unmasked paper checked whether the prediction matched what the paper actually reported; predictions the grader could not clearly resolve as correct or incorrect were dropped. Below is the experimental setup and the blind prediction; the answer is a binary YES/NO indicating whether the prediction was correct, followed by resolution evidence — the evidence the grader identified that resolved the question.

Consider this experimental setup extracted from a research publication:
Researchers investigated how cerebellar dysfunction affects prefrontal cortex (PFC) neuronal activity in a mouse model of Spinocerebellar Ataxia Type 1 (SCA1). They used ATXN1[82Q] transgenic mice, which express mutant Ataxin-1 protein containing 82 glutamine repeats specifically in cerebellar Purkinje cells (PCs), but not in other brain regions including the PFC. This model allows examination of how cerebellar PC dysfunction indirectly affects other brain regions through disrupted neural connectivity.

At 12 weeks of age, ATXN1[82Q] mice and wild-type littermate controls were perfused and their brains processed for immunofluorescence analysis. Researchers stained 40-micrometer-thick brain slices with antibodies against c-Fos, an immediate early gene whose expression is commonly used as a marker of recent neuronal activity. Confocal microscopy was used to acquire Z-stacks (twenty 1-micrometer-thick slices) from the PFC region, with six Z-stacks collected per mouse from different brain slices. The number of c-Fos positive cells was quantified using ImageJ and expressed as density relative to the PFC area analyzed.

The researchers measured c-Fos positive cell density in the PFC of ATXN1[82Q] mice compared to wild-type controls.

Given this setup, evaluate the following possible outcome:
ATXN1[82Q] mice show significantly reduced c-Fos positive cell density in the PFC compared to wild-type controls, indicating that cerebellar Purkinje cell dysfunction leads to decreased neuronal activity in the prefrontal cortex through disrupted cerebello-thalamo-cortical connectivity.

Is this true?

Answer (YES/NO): YES